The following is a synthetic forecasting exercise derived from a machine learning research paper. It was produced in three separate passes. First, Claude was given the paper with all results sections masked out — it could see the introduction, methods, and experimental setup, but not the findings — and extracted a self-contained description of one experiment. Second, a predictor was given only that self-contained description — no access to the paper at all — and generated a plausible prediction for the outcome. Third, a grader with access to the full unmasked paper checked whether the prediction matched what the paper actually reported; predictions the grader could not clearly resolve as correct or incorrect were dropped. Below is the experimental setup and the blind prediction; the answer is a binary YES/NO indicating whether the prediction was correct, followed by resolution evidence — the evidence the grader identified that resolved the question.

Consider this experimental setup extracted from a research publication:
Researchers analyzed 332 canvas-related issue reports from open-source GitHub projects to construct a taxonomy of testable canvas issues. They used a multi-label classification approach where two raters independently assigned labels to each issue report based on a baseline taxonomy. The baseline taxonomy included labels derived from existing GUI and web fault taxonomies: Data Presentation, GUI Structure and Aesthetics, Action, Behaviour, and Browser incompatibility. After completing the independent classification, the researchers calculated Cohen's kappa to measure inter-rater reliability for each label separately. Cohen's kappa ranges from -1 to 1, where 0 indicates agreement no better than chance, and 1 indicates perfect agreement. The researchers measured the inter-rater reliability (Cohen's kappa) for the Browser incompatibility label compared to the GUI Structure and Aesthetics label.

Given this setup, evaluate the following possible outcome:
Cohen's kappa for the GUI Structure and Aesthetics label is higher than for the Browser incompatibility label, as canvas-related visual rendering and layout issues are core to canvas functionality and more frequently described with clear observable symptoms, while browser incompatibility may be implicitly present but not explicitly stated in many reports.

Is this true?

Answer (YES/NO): NO